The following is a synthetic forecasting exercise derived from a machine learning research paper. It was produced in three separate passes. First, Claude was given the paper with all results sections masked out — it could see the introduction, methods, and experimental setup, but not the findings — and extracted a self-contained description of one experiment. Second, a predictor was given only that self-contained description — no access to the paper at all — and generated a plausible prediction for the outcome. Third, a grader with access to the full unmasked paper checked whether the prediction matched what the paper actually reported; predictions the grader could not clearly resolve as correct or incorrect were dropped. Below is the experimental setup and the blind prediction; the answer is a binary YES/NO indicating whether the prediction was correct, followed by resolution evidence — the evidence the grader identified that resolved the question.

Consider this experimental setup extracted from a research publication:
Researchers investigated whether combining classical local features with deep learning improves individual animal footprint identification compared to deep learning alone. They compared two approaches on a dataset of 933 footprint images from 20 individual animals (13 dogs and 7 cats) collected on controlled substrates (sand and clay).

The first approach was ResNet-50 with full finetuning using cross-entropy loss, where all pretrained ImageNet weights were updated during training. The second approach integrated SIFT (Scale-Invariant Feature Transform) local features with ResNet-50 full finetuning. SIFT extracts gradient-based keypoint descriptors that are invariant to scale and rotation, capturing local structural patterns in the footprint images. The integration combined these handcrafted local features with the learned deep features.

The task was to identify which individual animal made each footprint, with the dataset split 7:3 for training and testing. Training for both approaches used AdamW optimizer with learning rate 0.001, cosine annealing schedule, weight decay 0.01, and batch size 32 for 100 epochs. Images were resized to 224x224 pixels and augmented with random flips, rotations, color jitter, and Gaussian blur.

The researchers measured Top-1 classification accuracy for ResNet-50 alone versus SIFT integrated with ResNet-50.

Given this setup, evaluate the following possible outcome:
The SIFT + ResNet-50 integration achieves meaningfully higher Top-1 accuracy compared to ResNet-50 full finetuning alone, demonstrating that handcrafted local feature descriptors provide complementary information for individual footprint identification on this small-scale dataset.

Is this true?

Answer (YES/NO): NO